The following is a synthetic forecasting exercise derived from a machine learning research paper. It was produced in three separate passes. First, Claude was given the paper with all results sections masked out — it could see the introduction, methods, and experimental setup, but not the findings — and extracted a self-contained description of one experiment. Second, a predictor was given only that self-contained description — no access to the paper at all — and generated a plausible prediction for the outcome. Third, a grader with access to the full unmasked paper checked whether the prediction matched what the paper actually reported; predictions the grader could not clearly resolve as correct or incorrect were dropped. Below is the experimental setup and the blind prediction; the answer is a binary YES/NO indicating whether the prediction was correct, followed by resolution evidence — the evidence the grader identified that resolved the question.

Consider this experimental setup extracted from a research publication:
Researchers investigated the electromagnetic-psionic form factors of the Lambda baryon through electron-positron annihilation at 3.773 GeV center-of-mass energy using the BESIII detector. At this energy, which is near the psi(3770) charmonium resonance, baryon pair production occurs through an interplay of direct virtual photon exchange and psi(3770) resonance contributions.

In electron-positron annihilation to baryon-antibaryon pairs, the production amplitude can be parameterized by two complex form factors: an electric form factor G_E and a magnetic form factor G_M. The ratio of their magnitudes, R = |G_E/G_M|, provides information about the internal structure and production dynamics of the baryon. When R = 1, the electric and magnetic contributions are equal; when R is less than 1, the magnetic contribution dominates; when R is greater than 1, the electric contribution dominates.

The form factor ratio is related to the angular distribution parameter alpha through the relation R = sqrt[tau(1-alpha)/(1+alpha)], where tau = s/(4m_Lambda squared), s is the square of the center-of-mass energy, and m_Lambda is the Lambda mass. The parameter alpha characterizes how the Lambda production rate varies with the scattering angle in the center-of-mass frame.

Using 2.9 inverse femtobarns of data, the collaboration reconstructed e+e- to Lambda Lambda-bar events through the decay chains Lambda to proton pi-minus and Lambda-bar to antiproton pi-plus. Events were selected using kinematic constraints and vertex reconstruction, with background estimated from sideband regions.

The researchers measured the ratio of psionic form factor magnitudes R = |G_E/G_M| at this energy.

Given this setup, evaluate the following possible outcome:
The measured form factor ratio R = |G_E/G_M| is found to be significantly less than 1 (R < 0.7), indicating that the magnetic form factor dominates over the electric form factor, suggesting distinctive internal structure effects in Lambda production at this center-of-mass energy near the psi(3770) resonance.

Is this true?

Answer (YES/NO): YES